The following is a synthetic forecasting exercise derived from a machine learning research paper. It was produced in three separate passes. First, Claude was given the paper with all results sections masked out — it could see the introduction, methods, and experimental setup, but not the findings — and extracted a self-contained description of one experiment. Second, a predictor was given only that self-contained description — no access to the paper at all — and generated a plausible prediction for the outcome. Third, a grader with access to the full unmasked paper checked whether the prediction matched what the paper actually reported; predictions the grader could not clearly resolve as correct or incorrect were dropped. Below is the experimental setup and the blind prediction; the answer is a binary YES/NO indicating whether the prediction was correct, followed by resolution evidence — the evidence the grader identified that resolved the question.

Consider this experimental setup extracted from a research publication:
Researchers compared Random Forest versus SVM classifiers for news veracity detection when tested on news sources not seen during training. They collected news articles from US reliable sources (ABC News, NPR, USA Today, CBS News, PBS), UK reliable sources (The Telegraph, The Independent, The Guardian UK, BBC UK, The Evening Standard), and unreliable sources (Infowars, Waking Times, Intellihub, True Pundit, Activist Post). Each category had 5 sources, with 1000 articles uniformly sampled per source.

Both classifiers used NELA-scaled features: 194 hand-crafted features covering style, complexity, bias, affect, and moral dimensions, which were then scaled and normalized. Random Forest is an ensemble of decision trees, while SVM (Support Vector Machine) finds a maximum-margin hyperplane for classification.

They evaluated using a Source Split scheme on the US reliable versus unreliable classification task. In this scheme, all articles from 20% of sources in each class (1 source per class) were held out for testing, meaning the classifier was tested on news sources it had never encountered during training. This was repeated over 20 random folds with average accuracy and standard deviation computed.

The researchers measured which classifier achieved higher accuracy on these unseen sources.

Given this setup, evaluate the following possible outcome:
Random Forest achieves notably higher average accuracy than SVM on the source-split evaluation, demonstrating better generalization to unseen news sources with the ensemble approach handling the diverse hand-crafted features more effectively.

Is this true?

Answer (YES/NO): NO